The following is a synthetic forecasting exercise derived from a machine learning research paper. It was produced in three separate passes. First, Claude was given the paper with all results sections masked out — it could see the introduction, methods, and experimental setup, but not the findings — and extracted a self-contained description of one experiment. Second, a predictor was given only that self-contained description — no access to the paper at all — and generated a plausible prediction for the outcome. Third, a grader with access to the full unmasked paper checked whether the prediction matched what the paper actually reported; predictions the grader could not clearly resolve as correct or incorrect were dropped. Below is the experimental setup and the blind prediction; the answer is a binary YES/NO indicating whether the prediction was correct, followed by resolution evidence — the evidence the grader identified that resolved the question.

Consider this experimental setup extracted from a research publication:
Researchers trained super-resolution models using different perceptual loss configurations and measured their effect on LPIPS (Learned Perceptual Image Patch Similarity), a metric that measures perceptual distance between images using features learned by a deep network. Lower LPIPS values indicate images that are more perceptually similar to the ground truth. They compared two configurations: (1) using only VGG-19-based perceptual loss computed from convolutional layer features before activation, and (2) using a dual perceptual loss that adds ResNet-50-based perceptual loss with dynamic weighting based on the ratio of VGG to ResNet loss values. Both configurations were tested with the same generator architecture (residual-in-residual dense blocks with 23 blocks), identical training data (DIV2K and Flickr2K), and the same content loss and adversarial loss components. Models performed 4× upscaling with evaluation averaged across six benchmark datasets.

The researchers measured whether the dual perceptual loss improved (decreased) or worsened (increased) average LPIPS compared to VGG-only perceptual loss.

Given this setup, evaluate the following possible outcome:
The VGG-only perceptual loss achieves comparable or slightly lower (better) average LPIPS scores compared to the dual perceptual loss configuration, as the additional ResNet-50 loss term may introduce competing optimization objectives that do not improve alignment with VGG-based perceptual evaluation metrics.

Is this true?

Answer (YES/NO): NO